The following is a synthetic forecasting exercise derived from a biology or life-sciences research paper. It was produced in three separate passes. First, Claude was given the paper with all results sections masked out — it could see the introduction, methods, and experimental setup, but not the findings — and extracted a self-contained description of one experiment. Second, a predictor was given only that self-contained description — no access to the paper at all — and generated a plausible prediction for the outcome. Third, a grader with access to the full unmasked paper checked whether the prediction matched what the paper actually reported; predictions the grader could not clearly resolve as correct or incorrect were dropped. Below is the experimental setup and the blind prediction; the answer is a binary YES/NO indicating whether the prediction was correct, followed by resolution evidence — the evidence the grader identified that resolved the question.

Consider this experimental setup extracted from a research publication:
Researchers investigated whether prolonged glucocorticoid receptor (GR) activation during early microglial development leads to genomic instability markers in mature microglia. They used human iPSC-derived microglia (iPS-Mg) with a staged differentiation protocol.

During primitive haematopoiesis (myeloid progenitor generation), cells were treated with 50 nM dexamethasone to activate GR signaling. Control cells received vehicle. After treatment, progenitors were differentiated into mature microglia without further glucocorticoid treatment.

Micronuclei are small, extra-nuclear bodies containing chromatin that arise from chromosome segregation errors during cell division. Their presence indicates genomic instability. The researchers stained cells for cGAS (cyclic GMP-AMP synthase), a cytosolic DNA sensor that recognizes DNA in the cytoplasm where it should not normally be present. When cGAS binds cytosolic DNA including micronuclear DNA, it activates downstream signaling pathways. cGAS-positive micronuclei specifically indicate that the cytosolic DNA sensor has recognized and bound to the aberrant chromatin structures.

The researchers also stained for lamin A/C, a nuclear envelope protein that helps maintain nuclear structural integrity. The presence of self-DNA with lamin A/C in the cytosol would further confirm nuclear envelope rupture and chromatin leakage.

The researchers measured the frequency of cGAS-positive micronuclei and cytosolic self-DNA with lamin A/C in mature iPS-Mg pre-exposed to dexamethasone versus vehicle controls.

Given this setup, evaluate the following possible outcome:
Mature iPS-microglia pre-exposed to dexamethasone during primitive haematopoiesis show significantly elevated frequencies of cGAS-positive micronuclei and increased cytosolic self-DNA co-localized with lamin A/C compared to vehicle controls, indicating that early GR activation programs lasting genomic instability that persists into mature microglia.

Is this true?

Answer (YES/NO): YES